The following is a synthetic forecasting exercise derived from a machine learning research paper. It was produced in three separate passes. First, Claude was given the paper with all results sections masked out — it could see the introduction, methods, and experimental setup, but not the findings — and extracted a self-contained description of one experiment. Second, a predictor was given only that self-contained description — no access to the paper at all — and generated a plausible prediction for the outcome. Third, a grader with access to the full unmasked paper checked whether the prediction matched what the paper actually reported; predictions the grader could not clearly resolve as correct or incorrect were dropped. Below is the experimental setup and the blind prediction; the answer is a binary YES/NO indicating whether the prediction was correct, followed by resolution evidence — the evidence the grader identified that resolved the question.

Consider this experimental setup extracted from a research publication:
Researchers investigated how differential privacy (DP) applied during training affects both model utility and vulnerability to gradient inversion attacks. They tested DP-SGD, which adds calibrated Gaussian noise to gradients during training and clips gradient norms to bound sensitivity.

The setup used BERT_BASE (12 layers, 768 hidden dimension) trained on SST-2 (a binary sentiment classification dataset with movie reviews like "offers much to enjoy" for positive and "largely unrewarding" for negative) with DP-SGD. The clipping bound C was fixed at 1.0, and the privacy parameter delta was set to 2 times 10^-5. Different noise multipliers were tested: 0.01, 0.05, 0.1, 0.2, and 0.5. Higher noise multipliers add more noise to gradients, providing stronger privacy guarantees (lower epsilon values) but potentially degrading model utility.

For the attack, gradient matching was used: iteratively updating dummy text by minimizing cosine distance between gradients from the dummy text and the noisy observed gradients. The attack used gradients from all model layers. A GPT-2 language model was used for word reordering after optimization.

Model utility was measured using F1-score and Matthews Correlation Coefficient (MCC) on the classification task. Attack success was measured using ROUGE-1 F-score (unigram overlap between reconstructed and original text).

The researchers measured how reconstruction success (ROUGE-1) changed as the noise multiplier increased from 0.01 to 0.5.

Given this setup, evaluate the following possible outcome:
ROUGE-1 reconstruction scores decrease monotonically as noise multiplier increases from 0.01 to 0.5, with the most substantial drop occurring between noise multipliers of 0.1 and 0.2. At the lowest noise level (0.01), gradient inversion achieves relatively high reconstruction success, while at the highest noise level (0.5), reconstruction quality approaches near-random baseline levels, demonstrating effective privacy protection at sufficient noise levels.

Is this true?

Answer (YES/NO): NO